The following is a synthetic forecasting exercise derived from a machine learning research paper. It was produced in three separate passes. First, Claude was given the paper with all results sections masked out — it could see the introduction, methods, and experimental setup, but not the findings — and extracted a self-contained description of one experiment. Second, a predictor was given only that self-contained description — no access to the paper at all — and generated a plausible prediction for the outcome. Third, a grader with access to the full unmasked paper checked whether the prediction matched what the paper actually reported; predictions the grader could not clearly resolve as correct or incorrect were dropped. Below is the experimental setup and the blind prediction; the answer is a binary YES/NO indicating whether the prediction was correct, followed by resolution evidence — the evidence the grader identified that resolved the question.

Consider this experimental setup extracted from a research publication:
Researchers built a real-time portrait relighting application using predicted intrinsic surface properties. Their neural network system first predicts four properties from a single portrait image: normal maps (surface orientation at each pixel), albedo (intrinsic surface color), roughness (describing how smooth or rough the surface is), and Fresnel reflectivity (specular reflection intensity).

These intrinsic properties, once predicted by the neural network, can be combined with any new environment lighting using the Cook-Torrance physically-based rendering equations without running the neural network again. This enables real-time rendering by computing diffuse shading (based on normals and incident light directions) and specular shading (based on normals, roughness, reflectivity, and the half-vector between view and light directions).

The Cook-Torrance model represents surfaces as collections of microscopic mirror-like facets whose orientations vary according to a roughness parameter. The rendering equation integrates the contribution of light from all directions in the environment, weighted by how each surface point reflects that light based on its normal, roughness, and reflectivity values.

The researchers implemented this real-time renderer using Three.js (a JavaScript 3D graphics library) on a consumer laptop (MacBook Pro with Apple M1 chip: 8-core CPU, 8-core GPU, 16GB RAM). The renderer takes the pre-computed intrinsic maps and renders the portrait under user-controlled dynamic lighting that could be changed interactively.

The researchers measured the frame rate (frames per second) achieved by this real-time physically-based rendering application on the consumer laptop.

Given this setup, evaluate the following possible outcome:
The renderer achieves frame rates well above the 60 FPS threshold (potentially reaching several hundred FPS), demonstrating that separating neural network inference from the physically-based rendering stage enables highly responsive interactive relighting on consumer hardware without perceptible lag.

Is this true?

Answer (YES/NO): NO